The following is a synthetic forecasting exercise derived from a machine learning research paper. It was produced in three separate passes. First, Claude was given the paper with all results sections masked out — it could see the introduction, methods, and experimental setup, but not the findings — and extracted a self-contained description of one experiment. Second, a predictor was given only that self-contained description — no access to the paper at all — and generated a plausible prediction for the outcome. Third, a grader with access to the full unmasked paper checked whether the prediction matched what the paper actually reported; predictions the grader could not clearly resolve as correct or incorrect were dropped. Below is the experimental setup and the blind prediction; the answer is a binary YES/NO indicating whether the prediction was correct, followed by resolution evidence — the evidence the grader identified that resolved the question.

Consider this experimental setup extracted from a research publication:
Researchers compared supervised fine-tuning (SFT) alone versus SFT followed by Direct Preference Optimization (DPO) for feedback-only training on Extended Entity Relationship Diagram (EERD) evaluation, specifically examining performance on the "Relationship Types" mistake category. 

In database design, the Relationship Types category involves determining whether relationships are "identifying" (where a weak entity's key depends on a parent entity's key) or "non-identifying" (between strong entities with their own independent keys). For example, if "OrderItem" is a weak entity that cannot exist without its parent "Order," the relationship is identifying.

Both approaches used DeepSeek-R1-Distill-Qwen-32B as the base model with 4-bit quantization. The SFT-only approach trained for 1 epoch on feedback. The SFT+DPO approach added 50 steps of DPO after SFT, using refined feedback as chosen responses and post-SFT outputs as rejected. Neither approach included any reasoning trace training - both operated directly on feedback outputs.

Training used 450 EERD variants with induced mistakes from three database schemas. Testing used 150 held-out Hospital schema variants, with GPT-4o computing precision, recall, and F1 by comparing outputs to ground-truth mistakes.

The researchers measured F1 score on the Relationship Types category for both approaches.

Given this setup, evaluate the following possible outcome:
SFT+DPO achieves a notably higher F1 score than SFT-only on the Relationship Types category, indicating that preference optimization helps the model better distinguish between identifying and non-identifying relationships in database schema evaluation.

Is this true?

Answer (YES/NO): NO